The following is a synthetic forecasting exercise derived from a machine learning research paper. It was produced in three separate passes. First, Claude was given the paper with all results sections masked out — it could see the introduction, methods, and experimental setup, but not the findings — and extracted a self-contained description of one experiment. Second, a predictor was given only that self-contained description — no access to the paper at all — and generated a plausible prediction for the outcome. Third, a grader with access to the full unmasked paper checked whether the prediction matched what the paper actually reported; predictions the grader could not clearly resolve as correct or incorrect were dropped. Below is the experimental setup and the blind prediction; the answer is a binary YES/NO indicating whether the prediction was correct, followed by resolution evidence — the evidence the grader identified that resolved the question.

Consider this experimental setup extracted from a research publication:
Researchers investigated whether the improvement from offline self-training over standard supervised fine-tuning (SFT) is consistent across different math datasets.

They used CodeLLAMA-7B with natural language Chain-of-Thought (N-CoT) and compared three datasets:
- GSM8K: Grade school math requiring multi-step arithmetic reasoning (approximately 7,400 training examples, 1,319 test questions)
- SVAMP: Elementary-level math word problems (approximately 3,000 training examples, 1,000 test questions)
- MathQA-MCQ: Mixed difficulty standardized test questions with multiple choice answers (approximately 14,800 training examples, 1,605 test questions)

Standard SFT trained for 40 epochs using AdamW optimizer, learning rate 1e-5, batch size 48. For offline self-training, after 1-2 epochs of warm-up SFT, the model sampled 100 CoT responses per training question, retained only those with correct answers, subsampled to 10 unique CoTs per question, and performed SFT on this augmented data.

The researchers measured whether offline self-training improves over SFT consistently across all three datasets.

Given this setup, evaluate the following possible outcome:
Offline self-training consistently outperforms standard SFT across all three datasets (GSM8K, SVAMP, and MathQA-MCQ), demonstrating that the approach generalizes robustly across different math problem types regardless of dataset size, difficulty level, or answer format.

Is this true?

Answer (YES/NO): NO